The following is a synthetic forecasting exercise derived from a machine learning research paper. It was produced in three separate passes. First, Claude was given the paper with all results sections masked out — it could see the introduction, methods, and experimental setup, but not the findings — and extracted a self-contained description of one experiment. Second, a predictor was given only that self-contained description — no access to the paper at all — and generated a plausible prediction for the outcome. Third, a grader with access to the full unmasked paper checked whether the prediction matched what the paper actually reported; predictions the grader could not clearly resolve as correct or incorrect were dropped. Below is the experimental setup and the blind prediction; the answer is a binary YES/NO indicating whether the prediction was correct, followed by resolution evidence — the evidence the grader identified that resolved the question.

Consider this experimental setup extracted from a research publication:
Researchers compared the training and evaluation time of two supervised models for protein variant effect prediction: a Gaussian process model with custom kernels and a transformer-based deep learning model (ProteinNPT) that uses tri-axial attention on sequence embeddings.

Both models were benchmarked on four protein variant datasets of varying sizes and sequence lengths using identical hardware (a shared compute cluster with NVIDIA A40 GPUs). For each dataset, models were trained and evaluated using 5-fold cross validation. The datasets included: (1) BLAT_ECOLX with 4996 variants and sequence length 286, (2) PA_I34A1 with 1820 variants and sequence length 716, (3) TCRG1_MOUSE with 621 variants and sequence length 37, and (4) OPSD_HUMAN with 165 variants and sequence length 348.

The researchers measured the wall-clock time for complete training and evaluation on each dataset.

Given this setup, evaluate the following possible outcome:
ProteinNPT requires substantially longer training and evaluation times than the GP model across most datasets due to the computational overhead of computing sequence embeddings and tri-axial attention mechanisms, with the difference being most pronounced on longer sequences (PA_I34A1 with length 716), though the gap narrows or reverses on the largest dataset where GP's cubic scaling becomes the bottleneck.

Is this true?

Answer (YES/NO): NO